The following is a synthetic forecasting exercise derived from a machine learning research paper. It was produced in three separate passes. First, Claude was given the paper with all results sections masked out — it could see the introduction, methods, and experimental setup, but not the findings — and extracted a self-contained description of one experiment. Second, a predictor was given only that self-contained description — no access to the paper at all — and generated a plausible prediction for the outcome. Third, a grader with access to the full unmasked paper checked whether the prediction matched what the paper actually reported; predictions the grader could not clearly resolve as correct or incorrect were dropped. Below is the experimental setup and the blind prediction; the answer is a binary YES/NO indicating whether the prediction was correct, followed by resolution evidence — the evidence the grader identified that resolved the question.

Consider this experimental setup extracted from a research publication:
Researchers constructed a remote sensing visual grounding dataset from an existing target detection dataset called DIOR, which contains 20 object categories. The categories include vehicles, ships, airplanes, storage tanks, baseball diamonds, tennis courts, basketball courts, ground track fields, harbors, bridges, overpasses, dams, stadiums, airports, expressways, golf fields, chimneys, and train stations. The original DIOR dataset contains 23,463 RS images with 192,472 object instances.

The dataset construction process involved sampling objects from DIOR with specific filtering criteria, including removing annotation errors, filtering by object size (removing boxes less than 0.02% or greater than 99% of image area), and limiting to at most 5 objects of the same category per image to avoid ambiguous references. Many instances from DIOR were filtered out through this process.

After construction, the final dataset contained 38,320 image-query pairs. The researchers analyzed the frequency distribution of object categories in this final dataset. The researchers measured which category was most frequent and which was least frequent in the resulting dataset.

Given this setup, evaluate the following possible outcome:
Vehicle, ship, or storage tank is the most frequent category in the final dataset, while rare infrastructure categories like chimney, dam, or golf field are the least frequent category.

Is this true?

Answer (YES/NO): NO